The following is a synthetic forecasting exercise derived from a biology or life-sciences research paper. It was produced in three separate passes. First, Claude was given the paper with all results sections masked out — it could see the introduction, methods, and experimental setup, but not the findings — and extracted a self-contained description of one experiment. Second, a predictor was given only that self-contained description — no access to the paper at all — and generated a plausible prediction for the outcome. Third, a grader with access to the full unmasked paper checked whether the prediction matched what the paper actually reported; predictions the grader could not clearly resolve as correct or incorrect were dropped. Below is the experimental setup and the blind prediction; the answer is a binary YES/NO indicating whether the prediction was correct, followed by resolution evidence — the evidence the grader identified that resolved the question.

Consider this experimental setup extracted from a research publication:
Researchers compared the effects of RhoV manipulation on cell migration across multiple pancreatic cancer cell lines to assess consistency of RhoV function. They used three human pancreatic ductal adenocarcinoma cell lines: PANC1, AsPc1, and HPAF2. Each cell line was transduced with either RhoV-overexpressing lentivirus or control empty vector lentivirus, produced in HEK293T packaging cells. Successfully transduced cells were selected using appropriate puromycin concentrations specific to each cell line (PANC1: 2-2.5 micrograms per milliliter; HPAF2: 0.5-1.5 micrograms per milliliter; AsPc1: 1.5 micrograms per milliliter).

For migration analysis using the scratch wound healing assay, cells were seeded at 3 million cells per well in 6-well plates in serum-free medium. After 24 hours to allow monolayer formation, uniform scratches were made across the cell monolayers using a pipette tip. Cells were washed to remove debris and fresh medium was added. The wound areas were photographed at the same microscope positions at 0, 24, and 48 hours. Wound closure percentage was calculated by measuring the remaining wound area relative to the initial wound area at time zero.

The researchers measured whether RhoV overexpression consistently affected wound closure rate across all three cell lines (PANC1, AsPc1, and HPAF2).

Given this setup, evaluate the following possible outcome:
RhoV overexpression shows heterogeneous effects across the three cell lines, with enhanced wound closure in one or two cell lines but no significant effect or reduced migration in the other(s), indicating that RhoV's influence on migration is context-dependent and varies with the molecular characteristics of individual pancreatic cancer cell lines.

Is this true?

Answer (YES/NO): NO